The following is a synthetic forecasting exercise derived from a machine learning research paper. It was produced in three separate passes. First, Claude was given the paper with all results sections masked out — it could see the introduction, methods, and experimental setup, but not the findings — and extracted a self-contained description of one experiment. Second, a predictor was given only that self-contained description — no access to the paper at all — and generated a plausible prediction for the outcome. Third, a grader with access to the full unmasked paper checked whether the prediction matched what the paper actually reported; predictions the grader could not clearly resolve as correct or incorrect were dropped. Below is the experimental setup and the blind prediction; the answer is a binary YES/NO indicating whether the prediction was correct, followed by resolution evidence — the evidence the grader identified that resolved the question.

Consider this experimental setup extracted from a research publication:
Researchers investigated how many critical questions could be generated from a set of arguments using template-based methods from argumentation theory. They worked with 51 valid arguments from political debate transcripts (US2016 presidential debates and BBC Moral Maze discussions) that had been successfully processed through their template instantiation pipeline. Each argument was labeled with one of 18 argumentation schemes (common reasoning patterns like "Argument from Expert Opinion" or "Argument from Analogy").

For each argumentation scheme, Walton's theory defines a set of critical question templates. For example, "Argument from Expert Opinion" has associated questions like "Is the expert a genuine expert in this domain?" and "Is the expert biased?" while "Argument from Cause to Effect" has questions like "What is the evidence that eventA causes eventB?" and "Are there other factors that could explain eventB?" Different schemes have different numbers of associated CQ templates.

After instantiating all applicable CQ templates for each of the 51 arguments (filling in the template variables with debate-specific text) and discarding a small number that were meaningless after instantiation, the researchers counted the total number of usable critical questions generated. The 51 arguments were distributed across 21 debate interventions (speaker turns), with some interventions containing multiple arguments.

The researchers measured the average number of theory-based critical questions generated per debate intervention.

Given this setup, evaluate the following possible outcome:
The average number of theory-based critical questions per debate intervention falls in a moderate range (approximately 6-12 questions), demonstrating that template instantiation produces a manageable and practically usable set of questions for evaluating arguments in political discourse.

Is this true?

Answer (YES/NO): YES